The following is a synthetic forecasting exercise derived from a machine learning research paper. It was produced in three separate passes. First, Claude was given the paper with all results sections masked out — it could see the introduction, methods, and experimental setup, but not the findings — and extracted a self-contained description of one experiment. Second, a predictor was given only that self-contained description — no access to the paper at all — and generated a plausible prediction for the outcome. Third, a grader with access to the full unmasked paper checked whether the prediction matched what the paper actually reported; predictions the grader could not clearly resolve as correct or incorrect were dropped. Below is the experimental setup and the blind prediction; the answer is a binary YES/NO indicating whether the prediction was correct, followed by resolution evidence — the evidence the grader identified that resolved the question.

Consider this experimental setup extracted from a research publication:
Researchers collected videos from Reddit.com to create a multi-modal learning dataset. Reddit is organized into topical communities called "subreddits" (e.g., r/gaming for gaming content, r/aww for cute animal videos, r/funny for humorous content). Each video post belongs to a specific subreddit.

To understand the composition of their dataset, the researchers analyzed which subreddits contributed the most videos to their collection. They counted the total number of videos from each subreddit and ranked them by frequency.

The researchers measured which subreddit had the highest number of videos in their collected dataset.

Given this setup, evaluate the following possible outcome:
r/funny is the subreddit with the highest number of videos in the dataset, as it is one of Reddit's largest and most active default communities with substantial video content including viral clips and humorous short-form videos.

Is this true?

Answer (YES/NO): NO